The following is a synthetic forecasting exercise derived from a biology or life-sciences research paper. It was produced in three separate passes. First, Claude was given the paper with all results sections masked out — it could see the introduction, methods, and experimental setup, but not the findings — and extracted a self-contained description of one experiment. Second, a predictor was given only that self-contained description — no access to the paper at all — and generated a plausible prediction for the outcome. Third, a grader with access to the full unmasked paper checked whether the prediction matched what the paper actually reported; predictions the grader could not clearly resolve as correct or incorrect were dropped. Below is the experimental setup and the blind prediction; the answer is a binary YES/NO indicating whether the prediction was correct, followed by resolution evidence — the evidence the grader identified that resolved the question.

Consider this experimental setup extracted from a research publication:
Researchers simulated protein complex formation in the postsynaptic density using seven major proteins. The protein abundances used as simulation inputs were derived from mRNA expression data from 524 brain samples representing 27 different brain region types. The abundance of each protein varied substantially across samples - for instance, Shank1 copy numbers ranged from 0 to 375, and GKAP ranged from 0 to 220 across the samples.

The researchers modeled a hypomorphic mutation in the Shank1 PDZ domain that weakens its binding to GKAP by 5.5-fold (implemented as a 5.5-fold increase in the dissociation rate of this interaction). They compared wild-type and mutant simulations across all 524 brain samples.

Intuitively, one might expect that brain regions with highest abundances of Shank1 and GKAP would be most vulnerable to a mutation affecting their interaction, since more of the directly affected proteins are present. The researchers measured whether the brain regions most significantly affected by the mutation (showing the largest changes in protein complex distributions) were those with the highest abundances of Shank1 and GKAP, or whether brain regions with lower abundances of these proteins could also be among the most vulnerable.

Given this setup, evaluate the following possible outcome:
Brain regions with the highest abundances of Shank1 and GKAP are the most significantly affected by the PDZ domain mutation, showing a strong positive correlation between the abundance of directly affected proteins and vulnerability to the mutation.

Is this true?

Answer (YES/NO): NO